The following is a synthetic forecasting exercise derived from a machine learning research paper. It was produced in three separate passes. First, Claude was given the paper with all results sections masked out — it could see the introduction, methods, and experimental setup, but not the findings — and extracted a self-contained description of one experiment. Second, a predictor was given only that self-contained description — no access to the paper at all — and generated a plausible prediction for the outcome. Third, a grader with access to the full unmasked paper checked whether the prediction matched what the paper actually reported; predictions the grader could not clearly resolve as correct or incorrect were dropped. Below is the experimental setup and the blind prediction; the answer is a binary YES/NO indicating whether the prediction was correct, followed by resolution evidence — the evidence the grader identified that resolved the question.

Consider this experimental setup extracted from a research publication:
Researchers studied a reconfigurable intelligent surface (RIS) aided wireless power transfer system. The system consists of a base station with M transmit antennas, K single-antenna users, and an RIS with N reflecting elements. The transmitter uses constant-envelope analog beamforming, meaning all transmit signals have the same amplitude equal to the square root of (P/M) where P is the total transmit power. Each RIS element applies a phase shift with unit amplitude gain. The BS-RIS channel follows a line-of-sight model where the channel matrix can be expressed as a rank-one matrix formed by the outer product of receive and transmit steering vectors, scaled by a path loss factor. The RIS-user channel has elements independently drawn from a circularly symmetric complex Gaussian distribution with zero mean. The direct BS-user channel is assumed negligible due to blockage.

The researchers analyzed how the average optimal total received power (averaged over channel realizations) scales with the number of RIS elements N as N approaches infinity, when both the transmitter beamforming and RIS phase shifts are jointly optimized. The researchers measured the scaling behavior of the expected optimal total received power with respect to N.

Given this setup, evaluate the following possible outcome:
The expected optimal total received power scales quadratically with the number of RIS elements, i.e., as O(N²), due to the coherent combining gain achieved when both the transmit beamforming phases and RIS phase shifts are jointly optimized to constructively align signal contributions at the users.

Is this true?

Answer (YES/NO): YES